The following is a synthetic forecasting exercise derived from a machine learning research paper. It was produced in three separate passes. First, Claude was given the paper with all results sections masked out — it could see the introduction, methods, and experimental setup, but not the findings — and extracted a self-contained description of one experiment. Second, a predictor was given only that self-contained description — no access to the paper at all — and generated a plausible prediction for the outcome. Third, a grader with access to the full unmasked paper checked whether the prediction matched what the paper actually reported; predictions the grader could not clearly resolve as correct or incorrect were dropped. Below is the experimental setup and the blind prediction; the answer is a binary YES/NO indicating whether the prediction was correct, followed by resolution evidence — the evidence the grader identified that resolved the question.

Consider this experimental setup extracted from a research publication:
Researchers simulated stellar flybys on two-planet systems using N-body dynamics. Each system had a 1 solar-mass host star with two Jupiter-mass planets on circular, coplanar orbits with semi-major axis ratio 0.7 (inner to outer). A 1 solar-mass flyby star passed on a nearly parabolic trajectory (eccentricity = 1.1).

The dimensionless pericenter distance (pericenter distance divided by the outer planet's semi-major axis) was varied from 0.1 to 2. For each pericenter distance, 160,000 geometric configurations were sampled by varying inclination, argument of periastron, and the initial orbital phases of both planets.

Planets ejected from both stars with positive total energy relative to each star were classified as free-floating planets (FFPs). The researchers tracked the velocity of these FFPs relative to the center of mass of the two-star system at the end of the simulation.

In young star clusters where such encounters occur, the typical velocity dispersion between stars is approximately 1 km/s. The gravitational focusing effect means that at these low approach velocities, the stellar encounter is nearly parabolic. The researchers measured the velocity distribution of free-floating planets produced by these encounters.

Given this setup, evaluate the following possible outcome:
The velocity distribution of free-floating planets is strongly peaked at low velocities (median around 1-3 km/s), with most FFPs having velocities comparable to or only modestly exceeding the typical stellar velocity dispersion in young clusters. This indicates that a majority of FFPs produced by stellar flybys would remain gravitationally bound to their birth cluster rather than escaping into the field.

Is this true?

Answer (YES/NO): NO